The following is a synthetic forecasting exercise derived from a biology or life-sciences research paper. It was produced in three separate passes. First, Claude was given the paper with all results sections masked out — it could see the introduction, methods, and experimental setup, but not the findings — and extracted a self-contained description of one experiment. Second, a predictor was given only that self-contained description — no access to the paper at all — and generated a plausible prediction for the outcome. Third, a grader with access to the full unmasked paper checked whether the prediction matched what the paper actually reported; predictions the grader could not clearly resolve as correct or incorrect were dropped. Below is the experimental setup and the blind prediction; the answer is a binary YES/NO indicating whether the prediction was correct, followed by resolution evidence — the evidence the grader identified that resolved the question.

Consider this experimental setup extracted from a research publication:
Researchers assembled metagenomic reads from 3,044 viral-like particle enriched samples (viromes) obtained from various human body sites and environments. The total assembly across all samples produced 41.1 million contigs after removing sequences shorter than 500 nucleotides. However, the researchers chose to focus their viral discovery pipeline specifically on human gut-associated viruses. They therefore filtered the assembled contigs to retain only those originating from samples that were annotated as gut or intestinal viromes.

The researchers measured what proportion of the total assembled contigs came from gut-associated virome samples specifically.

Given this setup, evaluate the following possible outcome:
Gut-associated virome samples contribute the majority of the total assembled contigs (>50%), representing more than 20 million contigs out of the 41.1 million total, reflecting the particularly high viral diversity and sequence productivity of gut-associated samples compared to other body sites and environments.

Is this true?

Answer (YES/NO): NO